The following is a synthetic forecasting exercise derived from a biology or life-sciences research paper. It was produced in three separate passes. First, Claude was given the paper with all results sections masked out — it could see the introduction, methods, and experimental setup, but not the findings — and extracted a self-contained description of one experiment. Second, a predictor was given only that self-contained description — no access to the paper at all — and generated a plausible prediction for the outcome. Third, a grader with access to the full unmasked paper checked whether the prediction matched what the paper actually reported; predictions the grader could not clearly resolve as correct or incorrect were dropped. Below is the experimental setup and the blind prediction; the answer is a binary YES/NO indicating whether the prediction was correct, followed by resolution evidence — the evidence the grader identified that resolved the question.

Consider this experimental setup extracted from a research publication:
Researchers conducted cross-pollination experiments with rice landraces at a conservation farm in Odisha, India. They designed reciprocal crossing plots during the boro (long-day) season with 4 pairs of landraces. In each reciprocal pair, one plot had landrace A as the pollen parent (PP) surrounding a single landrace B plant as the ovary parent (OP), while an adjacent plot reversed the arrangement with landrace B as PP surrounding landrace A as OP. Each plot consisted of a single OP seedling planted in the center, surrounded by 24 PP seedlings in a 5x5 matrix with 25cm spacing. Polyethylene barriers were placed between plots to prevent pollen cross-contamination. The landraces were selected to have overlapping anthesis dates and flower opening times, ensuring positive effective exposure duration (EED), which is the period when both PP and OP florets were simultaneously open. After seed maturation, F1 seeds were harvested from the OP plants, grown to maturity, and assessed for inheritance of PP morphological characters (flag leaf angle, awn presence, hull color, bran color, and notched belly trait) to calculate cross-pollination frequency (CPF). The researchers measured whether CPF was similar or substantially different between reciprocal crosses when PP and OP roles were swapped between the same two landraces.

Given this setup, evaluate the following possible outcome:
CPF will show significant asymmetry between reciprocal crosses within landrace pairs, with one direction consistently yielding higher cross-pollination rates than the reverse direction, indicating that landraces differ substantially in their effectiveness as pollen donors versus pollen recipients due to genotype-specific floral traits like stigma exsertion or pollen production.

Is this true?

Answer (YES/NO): NO